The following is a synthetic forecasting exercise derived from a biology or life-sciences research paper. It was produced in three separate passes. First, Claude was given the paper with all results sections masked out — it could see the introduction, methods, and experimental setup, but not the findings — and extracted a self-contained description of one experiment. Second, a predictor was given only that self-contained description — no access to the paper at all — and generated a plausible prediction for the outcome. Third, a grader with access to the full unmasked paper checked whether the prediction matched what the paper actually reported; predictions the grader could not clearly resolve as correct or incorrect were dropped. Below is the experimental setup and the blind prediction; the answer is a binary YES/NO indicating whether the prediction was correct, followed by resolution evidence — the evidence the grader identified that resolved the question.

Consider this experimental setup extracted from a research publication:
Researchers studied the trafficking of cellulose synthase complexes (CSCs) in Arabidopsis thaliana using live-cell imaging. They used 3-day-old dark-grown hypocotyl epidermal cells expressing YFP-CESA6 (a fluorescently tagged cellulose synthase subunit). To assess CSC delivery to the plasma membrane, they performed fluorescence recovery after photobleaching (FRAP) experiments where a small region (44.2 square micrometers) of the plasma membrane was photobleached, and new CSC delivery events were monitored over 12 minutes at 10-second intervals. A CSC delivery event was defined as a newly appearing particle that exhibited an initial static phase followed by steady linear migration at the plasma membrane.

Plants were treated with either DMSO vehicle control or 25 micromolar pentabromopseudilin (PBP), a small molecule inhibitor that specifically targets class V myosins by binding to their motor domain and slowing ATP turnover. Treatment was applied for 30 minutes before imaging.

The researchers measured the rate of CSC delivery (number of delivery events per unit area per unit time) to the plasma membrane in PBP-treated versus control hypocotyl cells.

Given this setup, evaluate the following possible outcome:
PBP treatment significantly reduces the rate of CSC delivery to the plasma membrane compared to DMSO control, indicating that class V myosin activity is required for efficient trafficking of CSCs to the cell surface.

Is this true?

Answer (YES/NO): YES